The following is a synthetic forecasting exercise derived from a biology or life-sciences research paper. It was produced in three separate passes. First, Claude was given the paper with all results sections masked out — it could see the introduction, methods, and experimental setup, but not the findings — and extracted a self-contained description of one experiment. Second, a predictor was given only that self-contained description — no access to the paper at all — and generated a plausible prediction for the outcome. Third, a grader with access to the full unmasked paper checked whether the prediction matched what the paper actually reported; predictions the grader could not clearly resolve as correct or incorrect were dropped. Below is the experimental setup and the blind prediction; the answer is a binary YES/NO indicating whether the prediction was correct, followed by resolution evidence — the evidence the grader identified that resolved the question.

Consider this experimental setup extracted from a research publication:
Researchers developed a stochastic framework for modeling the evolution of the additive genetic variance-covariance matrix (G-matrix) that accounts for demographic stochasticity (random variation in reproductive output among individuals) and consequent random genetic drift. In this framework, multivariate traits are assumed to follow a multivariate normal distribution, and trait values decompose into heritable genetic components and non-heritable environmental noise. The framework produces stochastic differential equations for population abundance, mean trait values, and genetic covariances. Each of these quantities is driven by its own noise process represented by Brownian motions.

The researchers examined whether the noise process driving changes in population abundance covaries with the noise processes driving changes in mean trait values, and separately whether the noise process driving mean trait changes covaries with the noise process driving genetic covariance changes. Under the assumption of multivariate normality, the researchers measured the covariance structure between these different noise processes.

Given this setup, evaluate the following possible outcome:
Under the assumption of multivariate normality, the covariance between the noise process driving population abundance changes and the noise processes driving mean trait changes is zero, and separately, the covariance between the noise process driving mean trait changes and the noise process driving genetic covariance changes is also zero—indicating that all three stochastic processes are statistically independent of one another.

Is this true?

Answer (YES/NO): YES